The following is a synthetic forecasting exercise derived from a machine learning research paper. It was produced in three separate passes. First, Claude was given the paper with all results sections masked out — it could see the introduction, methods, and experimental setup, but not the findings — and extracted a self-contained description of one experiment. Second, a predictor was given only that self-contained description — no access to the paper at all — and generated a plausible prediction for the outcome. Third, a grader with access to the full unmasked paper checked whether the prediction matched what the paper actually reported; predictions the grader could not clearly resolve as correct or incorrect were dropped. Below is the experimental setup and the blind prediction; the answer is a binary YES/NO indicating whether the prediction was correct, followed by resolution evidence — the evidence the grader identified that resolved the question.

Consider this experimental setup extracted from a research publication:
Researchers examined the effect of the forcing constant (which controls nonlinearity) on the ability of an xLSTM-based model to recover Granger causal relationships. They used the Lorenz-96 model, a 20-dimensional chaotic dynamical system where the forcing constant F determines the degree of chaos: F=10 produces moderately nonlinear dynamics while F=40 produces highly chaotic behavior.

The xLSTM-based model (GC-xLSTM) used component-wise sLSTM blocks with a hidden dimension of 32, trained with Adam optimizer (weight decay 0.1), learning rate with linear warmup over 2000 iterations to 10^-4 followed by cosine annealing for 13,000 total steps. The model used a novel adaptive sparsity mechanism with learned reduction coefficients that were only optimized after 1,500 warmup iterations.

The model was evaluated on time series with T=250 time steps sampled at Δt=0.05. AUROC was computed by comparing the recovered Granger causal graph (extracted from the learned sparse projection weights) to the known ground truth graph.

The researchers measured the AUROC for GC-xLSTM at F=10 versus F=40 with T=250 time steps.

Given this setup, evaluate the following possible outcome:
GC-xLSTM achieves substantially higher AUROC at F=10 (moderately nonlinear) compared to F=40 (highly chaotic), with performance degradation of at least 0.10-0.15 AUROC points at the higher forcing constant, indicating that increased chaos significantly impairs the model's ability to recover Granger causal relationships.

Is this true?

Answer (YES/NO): YES